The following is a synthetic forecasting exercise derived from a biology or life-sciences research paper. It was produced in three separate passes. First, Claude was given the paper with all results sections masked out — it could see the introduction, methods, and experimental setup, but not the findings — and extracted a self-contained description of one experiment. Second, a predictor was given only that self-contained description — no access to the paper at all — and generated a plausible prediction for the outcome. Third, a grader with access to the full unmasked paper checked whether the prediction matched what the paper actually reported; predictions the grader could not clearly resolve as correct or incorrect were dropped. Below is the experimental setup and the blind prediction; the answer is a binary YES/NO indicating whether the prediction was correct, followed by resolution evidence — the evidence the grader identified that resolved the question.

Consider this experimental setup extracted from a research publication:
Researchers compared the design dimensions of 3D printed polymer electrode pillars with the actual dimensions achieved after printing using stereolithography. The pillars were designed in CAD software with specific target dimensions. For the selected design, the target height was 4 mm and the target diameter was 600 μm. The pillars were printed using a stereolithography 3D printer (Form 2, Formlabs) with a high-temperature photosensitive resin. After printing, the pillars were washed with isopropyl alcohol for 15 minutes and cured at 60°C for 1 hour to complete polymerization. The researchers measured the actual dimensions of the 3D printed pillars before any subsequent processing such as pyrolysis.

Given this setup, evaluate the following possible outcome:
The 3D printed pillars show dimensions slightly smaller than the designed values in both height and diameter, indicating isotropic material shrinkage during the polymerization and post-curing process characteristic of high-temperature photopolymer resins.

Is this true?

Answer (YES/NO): NO